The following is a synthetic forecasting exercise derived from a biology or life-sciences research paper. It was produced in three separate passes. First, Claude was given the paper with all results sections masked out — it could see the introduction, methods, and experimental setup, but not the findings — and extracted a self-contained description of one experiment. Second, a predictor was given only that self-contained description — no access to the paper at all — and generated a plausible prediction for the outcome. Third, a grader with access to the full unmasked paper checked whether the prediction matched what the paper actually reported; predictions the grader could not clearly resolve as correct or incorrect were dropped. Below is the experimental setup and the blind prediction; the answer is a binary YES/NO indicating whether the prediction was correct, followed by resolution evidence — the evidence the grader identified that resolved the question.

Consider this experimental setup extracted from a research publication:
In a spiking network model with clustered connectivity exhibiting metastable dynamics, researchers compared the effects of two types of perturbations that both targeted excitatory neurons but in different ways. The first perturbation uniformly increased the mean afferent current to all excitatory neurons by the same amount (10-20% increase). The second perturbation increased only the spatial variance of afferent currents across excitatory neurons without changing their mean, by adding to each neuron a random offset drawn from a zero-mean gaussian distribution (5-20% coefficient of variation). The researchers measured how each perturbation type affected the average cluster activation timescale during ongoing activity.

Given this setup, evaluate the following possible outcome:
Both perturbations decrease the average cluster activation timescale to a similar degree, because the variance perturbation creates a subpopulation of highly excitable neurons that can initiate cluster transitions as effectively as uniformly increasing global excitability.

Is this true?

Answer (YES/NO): NO